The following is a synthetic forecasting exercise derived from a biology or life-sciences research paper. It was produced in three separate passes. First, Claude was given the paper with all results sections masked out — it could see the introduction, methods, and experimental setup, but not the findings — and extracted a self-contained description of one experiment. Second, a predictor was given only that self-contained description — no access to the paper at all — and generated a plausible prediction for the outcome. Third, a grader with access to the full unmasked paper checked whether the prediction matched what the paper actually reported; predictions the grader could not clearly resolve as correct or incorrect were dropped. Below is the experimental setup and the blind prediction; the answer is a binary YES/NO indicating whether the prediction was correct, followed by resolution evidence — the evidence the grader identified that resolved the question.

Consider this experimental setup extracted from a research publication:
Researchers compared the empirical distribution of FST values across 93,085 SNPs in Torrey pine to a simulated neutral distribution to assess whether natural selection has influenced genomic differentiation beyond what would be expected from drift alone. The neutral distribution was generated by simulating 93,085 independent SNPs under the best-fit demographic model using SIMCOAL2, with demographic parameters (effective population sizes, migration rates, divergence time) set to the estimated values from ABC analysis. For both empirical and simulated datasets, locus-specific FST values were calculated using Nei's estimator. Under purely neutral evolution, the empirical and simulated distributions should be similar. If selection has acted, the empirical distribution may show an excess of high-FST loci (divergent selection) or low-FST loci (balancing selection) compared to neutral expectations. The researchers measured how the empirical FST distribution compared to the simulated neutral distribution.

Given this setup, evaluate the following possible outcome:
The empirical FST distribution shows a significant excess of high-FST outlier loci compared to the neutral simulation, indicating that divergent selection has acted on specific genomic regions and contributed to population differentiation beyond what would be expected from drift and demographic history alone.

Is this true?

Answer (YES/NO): YES